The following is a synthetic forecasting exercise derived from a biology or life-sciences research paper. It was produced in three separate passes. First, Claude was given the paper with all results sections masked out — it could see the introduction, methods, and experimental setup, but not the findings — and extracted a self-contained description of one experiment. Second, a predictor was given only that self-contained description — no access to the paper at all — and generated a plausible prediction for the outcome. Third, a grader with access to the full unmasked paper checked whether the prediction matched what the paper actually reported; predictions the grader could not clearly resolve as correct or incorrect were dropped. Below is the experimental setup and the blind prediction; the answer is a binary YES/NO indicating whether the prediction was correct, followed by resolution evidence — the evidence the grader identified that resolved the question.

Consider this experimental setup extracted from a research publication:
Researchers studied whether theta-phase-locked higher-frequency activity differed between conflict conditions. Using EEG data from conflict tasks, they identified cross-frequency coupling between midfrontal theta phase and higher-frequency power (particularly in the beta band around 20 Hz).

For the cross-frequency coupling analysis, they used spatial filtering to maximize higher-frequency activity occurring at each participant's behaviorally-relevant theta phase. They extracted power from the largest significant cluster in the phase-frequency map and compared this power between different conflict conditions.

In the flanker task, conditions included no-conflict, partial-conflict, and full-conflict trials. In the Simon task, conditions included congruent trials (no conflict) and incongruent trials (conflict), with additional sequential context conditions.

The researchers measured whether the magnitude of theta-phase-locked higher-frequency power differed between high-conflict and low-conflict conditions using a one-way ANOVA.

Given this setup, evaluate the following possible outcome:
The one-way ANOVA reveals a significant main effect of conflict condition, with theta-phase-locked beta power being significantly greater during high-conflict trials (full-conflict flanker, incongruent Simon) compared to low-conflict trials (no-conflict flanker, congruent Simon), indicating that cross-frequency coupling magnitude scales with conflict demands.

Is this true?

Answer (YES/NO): NO